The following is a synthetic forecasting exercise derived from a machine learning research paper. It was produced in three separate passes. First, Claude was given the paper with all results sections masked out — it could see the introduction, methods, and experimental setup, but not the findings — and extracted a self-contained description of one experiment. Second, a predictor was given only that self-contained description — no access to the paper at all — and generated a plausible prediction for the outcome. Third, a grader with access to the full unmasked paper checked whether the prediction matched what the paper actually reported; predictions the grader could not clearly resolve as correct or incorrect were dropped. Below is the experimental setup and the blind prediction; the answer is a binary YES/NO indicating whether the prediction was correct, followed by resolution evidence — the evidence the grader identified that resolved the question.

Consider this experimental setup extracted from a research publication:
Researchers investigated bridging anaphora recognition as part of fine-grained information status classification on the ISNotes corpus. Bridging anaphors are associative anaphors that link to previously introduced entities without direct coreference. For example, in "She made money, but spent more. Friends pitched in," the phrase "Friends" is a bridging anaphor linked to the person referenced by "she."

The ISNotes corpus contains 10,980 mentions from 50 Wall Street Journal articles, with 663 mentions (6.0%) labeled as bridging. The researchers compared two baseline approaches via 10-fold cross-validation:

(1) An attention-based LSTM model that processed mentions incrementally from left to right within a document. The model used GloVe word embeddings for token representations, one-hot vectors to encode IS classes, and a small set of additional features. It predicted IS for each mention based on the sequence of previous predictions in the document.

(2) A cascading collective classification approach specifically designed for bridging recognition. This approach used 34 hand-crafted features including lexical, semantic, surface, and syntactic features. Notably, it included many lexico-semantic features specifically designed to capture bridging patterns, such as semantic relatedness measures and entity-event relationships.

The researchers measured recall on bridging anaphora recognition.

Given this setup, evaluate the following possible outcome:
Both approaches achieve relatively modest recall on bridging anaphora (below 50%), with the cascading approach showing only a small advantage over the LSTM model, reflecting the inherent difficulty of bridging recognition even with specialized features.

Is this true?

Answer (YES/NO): NO